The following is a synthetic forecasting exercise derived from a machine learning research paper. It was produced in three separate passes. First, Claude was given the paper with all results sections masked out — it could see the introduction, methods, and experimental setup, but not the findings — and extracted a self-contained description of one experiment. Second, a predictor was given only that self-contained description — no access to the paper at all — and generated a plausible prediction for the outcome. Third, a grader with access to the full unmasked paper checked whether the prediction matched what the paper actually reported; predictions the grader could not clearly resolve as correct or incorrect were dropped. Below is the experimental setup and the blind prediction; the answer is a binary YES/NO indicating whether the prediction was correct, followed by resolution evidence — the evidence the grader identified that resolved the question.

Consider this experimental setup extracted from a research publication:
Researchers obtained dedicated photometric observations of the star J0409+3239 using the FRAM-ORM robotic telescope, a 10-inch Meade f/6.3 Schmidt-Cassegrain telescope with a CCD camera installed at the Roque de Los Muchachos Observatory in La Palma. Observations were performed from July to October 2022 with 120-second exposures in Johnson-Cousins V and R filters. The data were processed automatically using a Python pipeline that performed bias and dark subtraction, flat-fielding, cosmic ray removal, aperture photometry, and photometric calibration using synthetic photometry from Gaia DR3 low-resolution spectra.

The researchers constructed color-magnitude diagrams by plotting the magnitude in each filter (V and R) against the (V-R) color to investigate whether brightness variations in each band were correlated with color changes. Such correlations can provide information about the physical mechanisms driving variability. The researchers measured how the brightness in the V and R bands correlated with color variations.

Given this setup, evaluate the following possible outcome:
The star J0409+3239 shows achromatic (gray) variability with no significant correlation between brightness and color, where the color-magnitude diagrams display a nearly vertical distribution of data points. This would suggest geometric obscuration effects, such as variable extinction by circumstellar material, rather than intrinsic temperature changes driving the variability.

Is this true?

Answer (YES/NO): NO